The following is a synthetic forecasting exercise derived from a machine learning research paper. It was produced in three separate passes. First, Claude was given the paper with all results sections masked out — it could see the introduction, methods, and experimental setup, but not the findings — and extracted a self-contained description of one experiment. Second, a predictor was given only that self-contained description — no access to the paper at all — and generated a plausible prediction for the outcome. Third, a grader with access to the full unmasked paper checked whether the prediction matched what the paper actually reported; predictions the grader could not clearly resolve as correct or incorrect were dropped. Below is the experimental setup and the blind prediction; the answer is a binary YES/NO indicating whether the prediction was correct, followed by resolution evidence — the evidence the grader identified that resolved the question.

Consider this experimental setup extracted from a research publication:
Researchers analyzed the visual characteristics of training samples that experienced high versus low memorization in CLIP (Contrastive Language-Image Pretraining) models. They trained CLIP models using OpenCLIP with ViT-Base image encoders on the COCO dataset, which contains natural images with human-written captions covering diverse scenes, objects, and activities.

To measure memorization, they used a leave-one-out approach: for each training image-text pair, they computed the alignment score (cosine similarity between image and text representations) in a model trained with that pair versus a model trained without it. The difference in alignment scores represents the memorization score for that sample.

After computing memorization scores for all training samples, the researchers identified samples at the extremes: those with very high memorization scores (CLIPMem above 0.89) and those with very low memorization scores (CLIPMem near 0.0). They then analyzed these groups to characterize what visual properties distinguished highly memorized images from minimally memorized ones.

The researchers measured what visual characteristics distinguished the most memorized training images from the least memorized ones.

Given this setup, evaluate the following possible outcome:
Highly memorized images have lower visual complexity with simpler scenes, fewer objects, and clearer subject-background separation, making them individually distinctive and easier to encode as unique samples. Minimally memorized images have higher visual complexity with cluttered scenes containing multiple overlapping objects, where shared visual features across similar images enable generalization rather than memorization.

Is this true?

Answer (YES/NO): NO